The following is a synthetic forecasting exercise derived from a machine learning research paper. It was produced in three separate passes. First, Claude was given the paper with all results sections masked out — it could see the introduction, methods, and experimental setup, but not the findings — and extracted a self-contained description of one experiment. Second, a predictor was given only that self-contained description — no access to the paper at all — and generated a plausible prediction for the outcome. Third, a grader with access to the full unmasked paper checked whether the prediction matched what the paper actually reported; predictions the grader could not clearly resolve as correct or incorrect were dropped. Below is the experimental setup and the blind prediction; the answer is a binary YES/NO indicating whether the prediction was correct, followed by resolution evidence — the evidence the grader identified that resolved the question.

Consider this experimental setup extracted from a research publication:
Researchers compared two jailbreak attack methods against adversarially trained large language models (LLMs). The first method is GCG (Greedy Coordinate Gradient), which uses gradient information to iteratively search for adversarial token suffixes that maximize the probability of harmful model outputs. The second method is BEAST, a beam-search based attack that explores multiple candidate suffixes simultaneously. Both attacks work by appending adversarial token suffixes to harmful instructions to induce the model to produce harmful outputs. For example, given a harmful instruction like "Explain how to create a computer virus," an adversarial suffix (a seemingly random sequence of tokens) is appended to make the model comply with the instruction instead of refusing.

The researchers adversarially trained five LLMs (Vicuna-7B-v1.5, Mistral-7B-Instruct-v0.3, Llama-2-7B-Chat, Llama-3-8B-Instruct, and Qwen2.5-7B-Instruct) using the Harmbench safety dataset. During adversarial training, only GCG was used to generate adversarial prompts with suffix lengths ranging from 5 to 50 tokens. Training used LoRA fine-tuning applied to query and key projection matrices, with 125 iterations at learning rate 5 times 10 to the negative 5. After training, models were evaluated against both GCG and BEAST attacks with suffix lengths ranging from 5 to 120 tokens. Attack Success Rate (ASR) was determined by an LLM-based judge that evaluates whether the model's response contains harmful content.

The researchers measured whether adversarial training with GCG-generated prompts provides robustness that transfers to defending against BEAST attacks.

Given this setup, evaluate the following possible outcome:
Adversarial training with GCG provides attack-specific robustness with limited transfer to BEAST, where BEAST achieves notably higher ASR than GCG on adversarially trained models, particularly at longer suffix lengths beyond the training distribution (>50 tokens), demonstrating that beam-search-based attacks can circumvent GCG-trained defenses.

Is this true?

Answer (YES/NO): NO